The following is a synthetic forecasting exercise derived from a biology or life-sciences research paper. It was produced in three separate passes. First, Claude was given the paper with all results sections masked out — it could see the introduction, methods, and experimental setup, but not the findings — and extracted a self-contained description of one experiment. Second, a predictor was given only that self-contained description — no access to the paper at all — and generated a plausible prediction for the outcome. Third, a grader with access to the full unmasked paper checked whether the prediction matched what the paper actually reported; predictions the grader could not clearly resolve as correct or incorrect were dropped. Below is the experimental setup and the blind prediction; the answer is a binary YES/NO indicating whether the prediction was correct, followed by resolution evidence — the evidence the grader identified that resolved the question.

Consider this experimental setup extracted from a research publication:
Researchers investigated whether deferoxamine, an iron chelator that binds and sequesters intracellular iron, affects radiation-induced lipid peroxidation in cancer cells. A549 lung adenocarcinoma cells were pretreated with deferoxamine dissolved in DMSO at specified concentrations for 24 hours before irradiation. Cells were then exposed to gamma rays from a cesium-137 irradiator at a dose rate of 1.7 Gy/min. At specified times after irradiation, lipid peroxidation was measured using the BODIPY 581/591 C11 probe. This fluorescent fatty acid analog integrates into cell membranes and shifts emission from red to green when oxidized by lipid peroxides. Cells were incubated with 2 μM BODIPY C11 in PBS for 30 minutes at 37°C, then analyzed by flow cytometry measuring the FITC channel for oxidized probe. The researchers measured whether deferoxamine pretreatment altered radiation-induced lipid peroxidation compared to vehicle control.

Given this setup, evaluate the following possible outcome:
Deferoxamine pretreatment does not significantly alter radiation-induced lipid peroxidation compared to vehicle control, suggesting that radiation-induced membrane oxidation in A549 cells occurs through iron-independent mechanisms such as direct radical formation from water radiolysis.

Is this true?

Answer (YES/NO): NO